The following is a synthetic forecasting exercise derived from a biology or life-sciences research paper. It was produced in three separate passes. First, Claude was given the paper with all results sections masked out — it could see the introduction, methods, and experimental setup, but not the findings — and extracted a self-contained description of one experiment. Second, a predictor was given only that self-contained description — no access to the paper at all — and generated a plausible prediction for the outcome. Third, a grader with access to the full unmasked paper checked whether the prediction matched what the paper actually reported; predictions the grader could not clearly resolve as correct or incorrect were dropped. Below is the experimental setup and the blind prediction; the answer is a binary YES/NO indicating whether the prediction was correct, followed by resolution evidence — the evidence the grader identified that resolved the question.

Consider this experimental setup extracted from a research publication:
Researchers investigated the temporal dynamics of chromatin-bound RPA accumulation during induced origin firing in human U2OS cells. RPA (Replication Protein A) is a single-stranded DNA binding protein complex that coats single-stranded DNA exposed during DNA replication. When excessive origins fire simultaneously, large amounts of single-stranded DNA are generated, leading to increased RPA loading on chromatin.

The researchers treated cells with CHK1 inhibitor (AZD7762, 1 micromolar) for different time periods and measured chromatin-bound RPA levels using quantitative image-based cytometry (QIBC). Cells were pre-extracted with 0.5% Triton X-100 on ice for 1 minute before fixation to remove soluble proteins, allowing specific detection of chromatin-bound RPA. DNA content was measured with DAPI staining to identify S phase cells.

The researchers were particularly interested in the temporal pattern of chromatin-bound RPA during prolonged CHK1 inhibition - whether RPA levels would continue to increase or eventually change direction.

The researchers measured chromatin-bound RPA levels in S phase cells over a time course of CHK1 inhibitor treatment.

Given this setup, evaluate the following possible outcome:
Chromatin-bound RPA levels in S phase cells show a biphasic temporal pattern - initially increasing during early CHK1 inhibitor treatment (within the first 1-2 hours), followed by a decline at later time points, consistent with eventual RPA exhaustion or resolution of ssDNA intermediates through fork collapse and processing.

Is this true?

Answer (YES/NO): NO